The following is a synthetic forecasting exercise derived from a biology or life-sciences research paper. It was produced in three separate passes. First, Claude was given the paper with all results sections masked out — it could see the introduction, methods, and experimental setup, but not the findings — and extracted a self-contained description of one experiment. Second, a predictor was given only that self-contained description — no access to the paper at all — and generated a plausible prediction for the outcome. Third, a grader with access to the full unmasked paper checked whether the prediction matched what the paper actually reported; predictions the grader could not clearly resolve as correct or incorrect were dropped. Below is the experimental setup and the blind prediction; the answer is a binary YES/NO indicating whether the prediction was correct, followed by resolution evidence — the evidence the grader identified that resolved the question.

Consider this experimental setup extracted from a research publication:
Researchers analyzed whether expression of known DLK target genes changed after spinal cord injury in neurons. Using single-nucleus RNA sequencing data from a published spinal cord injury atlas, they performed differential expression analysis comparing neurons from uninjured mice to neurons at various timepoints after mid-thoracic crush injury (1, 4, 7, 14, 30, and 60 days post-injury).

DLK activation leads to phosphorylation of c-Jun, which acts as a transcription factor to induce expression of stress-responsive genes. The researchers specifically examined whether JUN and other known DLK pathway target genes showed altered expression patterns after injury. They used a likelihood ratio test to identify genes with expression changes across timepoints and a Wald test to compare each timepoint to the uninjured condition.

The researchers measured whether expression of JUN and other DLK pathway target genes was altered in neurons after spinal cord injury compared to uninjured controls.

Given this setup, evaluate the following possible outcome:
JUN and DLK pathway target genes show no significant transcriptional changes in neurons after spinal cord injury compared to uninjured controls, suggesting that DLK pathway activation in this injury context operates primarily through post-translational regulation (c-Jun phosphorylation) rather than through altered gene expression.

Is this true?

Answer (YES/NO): NO